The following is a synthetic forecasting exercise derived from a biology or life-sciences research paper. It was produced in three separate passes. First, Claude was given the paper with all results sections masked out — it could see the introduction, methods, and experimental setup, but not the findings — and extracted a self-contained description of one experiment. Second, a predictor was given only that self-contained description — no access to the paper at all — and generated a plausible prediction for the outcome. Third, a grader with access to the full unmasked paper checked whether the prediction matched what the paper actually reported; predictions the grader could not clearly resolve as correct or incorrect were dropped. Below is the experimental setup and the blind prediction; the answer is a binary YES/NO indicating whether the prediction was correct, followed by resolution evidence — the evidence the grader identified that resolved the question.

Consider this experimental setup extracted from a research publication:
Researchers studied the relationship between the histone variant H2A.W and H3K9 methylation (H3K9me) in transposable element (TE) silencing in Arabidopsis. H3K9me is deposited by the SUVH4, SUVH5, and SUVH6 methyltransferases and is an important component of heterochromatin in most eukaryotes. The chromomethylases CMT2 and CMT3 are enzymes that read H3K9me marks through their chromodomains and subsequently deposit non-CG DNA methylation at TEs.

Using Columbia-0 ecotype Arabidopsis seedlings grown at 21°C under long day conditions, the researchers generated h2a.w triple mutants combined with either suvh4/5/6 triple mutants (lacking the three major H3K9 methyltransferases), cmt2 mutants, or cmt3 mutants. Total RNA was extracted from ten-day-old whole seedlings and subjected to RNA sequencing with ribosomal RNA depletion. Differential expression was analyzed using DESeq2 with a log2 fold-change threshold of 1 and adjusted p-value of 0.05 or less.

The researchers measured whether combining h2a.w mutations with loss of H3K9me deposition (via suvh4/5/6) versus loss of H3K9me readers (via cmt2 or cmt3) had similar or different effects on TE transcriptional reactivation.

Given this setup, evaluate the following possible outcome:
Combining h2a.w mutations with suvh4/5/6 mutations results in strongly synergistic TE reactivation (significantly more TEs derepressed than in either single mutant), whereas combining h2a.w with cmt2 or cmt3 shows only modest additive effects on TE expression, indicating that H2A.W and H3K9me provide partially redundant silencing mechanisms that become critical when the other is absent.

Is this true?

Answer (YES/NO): NO